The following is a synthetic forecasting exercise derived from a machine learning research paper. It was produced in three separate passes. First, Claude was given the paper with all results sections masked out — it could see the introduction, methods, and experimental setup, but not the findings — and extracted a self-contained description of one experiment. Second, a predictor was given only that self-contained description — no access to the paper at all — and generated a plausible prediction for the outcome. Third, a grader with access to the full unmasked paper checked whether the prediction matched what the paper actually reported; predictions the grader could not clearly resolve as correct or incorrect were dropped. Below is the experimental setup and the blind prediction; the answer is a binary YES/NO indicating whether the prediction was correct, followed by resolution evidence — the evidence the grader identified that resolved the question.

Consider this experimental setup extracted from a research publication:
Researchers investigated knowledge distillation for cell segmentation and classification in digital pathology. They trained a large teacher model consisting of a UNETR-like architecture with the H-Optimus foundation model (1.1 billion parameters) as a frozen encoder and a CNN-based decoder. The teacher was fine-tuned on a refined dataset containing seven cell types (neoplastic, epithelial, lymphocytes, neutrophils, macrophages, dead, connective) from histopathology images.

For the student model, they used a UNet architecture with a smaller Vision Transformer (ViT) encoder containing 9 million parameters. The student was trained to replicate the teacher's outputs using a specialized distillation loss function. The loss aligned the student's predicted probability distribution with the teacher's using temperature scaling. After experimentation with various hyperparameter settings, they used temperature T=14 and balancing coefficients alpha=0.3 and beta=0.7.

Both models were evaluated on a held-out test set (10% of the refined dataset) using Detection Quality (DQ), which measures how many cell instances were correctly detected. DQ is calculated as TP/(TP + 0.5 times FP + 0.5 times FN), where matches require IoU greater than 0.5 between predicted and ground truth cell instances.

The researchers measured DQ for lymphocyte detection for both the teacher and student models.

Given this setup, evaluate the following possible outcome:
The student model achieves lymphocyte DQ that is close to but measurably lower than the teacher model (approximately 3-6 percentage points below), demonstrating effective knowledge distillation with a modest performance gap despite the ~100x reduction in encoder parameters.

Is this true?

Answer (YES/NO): NO